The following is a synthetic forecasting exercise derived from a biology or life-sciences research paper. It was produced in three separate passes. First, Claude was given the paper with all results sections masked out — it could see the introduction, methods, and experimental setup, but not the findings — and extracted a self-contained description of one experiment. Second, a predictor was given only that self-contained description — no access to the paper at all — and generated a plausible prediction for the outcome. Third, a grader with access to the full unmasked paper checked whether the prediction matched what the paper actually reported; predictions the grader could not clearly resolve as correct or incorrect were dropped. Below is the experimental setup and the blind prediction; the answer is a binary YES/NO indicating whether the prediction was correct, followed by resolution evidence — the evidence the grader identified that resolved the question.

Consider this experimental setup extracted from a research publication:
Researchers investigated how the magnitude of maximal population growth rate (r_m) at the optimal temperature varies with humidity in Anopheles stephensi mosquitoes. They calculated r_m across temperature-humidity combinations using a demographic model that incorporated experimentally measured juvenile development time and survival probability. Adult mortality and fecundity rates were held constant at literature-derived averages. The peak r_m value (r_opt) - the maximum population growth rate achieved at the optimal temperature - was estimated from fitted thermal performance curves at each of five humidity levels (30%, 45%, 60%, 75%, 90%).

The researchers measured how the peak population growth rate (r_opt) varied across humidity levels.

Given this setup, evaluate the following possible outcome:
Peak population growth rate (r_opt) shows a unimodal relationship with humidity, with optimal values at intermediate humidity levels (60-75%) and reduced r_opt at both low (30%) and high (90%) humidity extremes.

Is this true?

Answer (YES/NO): NO